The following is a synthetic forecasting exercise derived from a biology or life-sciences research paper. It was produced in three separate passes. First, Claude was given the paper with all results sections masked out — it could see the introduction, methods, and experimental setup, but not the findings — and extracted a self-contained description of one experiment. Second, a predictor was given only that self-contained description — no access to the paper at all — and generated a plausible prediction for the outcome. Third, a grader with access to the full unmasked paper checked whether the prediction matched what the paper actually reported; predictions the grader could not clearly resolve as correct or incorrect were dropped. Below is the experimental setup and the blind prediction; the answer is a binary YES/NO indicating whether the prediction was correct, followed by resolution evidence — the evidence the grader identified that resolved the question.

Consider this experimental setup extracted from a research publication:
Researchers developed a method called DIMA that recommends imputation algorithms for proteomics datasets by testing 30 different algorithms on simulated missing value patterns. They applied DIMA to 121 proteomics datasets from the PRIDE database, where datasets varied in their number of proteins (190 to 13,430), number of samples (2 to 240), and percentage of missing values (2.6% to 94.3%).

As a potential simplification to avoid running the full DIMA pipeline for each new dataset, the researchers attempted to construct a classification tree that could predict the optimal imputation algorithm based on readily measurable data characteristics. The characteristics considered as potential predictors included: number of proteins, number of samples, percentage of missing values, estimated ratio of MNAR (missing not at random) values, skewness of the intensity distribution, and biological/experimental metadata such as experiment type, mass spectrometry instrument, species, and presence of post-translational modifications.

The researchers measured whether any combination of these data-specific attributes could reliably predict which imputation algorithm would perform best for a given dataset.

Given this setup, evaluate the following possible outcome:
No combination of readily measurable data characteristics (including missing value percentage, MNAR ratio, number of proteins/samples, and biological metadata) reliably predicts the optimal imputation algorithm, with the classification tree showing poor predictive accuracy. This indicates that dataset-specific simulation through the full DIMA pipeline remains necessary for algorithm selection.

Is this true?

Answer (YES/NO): YES